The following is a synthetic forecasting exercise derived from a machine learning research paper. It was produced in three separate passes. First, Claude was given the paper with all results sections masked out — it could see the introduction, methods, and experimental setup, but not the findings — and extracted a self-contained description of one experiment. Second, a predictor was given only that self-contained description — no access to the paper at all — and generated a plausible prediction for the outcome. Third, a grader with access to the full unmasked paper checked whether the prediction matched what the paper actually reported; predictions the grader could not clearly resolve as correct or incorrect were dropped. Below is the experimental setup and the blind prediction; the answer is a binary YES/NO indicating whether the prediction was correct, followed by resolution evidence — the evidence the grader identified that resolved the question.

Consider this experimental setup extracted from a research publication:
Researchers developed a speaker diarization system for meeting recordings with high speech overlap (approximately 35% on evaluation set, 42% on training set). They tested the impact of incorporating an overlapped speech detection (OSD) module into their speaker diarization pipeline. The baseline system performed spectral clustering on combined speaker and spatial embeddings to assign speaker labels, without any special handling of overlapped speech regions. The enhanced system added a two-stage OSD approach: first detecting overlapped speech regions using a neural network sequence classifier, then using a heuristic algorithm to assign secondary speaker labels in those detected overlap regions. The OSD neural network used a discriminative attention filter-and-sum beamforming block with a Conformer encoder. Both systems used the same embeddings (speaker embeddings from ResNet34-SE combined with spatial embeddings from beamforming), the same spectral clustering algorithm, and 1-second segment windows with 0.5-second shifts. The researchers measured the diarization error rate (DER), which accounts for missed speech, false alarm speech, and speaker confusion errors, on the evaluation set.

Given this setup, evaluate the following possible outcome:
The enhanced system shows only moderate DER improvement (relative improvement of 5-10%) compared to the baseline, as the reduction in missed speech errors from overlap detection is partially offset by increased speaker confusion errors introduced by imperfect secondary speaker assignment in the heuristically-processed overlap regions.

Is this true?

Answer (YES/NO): NO